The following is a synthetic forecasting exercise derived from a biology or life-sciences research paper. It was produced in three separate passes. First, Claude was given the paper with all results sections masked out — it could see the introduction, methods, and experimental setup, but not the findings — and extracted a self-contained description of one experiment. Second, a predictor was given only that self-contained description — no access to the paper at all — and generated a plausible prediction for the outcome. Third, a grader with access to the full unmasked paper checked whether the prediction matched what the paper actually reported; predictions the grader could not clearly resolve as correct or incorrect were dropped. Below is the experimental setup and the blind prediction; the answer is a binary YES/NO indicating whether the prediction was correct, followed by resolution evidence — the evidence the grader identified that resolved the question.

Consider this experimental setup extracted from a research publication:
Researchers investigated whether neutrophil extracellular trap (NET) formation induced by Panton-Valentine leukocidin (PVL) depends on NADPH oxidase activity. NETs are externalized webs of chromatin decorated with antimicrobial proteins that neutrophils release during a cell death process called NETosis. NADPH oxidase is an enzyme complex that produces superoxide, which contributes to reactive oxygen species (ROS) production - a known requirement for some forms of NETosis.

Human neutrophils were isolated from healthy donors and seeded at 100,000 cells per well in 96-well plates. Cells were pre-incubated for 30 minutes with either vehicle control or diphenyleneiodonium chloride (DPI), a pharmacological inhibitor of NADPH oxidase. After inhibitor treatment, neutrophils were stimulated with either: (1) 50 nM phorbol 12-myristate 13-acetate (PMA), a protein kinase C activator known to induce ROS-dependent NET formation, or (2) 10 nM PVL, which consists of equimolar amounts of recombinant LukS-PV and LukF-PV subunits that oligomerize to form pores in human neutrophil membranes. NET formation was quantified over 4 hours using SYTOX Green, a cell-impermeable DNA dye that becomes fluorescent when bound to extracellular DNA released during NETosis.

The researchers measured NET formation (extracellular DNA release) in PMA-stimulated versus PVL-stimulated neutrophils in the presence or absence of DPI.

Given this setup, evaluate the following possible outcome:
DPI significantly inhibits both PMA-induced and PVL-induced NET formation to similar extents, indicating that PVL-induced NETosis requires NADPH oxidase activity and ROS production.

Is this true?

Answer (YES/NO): NO